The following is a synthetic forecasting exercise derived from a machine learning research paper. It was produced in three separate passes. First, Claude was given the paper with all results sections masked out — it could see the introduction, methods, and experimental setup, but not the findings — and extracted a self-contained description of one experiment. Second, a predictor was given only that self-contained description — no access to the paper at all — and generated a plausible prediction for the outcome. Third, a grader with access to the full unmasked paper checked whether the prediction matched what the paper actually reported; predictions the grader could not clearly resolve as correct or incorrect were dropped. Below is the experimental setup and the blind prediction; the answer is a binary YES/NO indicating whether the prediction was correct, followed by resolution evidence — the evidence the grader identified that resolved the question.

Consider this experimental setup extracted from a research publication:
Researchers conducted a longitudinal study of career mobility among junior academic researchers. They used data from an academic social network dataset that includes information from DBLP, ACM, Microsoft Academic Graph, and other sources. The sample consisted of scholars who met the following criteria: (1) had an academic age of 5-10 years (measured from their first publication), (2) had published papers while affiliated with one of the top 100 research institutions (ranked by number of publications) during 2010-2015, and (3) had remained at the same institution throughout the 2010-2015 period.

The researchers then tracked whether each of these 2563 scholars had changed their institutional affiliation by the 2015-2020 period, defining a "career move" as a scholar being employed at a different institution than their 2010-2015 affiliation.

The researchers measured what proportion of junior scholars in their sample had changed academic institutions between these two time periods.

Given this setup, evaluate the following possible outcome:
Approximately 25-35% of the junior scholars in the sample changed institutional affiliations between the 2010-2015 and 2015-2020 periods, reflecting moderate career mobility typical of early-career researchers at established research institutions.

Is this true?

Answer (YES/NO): NO